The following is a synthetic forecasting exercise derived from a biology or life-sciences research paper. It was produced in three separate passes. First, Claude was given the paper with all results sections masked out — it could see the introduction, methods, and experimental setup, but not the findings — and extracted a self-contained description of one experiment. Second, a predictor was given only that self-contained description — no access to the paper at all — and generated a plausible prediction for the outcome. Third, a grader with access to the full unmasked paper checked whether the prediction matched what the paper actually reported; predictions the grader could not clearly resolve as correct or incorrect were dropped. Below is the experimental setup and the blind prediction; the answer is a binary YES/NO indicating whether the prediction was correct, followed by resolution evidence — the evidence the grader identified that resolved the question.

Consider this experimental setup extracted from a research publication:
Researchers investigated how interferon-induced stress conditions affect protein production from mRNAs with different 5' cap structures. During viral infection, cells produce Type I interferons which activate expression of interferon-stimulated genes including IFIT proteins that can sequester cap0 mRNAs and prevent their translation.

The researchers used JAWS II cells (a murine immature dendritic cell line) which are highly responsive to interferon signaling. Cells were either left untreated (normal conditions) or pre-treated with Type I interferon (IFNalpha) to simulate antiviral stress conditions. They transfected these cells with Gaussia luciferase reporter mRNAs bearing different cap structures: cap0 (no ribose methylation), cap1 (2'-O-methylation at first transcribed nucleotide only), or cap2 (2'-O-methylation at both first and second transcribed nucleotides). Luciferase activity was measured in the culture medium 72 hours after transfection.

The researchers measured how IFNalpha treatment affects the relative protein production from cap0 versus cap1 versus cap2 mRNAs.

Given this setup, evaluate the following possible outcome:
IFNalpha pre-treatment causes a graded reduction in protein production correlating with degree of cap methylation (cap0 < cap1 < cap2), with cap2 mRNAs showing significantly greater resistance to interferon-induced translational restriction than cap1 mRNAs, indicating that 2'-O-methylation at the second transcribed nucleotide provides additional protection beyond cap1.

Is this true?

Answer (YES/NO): NO